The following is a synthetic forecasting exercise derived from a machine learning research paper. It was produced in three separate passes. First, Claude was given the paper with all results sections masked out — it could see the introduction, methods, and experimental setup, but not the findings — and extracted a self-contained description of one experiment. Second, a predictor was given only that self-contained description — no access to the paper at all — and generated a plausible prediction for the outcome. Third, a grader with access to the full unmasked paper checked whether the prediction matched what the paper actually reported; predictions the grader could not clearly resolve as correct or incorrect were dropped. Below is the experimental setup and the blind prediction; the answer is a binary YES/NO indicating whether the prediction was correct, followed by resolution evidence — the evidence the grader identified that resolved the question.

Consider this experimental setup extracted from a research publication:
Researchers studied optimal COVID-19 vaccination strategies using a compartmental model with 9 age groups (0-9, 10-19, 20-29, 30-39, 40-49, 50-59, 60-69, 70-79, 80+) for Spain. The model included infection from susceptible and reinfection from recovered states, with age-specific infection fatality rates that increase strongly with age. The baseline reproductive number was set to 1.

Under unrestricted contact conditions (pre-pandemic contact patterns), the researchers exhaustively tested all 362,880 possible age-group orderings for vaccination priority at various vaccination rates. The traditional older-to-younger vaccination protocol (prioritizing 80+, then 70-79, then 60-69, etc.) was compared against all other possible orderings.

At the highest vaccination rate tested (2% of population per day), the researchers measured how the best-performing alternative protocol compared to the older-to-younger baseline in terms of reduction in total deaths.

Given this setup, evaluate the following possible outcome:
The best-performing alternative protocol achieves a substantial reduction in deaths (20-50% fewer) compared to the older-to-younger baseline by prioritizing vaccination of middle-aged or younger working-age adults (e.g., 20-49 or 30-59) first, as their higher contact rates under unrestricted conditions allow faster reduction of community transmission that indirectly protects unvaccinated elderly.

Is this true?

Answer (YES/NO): NO